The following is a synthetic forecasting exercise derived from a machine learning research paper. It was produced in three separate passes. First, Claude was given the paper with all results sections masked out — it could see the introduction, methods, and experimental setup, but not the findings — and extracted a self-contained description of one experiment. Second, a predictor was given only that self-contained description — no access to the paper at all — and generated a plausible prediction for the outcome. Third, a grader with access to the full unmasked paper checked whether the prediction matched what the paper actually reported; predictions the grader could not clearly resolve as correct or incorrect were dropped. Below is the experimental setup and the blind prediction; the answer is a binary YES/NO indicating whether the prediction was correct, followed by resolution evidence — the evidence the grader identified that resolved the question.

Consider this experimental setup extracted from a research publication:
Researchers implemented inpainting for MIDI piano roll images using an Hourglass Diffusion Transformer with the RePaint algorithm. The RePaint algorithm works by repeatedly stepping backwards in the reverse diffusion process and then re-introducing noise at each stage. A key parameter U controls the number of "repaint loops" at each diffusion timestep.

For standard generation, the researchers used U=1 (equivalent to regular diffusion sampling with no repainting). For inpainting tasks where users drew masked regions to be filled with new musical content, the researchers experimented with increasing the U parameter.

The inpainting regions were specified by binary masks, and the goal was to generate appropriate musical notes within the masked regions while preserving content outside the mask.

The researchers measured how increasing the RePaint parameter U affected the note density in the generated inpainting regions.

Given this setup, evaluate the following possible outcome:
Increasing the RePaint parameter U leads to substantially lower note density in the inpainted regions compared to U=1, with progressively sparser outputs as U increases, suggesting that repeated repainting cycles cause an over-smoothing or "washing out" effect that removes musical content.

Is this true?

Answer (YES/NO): NO